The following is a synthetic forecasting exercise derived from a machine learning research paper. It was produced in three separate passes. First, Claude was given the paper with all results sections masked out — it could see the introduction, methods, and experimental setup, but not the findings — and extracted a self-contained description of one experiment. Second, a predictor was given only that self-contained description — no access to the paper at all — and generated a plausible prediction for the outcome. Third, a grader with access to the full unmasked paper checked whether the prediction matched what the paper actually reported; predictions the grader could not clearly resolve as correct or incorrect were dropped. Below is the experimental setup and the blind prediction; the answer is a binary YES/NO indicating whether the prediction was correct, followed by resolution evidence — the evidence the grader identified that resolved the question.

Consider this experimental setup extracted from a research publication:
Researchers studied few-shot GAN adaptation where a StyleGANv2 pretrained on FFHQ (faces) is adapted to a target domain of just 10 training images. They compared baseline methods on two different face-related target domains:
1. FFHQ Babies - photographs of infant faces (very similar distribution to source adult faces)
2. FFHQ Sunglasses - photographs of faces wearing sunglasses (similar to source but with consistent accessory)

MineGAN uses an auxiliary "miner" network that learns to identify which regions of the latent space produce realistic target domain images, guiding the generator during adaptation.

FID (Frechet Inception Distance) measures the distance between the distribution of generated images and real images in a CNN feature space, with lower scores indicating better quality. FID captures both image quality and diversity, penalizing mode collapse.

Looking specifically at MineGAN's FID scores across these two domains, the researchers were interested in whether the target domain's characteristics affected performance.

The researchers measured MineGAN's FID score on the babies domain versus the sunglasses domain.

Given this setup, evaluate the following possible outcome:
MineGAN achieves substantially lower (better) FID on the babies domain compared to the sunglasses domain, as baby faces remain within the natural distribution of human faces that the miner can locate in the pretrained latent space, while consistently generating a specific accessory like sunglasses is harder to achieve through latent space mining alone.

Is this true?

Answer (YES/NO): NO